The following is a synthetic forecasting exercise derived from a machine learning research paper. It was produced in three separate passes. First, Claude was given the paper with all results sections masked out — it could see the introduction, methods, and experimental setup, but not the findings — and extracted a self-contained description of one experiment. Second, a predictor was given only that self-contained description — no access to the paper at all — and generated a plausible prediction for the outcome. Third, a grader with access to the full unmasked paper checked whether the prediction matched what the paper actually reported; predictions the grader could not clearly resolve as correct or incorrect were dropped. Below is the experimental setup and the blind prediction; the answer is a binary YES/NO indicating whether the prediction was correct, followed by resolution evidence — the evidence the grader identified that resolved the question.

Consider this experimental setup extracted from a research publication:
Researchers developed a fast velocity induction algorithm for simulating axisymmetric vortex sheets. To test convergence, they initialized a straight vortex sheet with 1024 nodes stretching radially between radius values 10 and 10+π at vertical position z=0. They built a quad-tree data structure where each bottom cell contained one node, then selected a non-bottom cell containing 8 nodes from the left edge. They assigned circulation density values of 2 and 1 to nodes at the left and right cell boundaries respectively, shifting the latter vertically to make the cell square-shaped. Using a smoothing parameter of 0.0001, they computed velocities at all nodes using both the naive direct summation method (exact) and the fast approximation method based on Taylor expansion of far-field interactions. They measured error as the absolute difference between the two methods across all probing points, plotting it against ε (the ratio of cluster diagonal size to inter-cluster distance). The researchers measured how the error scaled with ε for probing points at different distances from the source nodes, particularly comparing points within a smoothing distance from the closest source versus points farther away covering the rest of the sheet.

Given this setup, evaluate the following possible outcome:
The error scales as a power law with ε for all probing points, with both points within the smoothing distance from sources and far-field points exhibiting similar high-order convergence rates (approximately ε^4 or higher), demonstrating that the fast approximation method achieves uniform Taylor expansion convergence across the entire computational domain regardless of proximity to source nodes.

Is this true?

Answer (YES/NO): NO